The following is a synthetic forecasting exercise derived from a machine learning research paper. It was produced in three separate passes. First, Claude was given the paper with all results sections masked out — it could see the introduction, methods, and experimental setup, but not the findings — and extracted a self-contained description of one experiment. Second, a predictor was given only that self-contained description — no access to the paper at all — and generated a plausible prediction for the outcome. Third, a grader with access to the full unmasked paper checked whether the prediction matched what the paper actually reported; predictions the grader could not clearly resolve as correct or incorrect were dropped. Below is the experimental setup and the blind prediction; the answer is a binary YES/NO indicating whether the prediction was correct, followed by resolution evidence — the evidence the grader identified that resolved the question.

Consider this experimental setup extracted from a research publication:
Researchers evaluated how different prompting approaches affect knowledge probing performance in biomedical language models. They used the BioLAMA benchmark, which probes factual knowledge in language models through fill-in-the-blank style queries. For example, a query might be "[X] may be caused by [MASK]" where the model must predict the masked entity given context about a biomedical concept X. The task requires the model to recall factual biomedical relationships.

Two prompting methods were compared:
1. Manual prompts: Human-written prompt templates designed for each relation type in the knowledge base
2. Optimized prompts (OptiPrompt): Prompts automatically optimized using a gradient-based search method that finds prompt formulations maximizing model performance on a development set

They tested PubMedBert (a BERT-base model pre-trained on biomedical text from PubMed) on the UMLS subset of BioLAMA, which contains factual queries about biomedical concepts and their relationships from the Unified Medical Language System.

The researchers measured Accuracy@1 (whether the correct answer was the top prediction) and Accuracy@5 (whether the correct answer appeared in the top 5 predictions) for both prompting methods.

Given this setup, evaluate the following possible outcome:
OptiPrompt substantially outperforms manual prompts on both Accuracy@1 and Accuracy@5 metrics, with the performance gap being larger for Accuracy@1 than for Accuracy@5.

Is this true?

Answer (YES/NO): NO